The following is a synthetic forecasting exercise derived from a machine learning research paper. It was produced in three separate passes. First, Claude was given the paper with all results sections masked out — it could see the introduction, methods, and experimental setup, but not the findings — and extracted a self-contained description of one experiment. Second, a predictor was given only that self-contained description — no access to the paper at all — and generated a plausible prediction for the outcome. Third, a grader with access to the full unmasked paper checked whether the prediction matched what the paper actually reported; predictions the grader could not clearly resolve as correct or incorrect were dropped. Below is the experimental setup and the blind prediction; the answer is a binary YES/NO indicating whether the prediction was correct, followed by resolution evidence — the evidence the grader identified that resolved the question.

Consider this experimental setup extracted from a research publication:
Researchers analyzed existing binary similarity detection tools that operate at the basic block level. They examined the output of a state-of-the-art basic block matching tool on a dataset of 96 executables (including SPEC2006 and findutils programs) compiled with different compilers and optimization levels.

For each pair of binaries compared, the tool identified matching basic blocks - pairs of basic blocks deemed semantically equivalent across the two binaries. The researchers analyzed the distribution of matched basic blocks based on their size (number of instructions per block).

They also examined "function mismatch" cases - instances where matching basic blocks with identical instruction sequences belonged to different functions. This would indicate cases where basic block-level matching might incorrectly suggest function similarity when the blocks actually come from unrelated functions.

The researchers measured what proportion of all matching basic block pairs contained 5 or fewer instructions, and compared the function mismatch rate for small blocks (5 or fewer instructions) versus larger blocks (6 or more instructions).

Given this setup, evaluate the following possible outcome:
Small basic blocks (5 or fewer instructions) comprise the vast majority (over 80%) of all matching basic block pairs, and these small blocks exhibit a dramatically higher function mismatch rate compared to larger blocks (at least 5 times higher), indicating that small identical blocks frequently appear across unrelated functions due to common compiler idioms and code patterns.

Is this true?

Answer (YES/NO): YES